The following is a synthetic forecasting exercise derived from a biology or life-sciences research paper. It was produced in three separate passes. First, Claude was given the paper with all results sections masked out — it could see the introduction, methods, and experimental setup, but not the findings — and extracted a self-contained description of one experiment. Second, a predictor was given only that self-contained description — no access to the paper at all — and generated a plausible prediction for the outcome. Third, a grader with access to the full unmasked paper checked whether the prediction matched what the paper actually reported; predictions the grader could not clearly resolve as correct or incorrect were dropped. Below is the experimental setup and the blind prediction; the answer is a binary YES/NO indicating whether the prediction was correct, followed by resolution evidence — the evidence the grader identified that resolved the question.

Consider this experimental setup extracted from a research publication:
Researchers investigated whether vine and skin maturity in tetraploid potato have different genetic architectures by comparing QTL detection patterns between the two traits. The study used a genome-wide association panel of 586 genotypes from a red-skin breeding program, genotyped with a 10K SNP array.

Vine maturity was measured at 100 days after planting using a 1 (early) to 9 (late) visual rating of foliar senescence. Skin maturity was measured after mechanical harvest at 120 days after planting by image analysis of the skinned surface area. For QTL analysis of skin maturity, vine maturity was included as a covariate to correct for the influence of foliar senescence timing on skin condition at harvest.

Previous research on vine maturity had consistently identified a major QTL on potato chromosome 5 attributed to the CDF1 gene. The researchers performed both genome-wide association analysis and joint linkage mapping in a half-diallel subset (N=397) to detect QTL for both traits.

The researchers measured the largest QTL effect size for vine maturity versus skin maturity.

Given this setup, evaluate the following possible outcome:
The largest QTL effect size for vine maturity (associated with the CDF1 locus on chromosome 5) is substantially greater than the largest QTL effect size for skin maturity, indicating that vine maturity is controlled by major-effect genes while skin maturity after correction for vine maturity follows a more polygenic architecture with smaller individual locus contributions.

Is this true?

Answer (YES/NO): YES